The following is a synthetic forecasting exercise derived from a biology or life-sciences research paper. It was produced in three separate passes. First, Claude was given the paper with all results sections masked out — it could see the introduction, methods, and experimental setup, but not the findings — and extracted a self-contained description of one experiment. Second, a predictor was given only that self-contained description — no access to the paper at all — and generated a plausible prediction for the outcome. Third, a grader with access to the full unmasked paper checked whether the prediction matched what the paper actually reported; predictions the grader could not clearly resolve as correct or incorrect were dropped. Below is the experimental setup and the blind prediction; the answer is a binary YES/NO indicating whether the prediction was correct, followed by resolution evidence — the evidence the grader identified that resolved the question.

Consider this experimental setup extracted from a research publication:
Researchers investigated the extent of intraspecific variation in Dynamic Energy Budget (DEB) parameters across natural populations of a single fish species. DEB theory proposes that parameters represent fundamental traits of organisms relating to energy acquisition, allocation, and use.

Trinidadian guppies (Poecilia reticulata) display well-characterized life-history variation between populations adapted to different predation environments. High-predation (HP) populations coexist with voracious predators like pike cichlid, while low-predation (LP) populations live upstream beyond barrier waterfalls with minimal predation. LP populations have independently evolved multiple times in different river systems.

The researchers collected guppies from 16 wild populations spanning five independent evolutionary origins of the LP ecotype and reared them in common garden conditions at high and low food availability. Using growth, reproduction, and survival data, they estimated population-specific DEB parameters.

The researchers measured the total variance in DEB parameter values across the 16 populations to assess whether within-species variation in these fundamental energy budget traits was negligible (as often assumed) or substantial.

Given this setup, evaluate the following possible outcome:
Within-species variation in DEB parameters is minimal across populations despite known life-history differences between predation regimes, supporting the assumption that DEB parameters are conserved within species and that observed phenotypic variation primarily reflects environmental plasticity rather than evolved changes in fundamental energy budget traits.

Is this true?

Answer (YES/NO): NO